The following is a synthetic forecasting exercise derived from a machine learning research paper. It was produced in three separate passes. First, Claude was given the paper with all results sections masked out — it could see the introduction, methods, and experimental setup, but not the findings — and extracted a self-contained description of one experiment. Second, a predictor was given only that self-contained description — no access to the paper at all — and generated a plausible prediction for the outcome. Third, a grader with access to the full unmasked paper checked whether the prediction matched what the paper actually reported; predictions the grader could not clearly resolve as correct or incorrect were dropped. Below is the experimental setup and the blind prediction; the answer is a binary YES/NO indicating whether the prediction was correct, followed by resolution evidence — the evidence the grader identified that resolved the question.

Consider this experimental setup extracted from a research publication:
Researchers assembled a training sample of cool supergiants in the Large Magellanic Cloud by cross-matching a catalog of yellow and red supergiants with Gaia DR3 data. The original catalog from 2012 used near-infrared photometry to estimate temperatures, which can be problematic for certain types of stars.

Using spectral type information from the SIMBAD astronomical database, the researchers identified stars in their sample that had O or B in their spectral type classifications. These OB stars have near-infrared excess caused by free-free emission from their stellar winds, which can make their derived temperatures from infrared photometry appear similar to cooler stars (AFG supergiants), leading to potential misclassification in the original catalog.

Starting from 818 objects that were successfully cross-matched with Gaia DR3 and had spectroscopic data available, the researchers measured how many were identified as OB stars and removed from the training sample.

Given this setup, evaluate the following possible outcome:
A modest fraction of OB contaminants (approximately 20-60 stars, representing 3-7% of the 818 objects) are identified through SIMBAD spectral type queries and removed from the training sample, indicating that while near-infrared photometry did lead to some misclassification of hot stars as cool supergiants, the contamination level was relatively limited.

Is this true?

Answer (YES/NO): NO